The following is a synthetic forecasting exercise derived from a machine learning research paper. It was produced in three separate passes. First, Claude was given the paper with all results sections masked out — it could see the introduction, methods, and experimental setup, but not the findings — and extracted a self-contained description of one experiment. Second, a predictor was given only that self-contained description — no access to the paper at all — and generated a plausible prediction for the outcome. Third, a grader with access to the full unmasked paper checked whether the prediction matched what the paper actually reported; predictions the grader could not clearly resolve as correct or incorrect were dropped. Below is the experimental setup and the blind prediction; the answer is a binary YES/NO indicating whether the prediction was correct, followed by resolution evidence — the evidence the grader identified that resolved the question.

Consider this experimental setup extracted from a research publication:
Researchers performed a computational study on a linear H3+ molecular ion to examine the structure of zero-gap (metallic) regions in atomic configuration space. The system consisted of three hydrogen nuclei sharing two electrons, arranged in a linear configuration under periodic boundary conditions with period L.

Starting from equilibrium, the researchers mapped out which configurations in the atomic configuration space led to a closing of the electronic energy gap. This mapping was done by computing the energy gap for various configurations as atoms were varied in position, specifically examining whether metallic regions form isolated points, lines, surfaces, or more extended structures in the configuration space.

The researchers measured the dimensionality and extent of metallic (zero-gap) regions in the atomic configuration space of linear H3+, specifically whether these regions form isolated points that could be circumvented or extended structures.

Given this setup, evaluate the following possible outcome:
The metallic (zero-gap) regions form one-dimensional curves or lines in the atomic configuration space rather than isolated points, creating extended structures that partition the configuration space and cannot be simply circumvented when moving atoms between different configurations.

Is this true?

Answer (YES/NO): NO